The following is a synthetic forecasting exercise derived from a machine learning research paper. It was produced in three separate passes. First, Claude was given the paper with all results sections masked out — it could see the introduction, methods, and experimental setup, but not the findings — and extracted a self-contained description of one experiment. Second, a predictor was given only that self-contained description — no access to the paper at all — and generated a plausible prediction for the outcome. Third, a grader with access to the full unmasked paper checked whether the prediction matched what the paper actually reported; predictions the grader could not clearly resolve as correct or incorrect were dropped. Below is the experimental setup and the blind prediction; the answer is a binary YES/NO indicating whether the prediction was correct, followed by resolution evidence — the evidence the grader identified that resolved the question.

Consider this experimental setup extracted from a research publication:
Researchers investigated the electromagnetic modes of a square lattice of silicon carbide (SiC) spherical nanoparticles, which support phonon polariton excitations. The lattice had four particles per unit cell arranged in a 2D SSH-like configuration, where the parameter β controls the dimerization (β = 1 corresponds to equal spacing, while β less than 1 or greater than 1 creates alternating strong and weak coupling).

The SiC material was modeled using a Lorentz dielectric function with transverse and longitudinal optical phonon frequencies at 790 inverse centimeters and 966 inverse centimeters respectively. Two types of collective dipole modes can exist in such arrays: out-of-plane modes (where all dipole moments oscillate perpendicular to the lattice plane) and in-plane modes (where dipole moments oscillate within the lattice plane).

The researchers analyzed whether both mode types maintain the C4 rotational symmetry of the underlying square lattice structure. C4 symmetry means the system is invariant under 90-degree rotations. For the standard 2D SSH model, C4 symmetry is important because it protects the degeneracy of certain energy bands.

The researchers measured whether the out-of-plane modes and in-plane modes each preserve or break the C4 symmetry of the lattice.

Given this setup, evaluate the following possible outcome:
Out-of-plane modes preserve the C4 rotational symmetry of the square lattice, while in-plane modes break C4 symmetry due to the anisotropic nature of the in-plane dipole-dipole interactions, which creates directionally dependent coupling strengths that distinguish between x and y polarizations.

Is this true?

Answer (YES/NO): YES